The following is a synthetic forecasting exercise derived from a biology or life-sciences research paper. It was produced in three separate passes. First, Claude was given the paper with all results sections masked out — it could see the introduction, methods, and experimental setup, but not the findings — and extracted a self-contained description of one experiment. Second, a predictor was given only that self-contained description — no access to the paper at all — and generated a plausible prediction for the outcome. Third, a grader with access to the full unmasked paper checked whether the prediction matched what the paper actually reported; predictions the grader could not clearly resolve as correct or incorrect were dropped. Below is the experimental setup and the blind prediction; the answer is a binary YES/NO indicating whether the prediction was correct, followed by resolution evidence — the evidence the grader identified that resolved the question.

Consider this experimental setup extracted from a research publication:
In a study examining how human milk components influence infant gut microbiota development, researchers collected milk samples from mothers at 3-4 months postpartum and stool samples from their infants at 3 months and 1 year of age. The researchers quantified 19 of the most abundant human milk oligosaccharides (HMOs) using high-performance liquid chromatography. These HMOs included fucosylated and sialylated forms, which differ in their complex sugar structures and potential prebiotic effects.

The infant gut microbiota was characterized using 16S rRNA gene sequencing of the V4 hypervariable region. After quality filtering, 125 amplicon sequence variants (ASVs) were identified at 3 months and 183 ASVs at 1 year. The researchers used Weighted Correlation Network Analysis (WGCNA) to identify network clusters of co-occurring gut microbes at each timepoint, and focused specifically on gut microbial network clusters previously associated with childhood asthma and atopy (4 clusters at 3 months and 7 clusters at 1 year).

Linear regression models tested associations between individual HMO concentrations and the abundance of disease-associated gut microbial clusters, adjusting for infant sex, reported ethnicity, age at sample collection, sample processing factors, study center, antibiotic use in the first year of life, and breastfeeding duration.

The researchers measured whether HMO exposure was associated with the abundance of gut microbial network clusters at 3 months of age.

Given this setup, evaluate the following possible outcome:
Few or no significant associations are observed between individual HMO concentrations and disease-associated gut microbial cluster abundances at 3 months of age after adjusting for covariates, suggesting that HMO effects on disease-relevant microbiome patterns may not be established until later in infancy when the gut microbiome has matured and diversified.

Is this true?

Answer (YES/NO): YES